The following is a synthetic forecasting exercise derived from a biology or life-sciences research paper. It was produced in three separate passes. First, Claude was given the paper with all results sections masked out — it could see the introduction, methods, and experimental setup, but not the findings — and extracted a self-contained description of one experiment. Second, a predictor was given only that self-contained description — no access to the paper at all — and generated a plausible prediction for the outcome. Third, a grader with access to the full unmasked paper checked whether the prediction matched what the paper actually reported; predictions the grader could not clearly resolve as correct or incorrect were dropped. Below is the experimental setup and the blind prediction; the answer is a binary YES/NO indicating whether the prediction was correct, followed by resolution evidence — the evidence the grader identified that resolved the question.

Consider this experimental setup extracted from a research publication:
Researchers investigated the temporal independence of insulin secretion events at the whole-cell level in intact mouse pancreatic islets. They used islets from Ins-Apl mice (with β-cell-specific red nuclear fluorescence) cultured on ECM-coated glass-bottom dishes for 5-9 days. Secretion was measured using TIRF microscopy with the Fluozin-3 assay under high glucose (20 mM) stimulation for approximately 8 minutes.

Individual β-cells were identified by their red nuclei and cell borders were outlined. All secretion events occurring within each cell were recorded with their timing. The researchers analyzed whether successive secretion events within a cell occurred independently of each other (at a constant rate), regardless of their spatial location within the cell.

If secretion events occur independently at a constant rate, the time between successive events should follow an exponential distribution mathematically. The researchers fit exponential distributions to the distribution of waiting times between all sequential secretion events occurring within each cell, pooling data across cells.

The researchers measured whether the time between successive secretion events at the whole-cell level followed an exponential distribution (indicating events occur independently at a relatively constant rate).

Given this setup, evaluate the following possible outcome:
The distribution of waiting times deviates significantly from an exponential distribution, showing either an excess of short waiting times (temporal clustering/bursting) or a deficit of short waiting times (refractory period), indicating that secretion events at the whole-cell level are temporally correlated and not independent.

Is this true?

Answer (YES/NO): NO